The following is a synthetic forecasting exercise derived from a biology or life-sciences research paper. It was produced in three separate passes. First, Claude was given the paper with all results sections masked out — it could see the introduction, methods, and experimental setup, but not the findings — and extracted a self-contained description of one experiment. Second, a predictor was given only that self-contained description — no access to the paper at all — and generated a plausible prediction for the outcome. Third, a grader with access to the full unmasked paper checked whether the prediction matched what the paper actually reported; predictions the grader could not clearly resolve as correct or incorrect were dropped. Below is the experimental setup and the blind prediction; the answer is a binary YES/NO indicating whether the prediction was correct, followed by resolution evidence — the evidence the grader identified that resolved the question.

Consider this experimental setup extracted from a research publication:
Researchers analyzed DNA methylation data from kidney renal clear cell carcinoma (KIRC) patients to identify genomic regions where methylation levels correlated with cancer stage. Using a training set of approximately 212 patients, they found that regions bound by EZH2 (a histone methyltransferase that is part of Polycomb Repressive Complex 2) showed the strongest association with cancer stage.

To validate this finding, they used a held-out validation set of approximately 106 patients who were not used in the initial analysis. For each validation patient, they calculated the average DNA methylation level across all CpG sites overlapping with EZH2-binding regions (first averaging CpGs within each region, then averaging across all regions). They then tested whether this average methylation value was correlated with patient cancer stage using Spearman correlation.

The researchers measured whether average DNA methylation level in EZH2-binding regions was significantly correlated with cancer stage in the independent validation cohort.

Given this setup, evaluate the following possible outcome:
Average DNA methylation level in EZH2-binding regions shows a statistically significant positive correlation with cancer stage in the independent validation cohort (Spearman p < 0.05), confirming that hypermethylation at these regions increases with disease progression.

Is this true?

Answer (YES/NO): YES